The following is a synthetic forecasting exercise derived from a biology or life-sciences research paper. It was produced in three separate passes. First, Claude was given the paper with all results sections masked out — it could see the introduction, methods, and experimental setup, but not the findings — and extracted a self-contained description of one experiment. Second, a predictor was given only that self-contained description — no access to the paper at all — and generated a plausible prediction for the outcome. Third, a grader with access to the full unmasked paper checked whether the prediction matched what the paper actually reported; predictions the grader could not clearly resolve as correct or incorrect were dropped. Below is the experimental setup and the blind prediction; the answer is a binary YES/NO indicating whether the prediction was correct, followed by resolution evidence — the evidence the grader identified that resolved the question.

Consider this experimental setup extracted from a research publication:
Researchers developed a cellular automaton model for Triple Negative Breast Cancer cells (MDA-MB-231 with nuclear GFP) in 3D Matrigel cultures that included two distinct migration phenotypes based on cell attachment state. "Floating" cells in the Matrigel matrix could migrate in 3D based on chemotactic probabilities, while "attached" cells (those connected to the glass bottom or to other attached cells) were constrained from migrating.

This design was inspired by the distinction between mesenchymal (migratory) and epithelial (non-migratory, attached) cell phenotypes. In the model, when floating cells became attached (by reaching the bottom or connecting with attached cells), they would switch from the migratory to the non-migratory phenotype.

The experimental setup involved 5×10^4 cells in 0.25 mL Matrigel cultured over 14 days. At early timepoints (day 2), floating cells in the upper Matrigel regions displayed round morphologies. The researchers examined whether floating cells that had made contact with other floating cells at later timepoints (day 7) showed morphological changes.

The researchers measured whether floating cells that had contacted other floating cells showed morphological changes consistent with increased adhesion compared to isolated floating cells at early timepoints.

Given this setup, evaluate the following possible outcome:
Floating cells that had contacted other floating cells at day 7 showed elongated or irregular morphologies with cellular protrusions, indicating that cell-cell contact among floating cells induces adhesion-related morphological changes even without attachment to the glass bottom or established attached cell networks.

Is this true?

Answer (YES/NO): YES